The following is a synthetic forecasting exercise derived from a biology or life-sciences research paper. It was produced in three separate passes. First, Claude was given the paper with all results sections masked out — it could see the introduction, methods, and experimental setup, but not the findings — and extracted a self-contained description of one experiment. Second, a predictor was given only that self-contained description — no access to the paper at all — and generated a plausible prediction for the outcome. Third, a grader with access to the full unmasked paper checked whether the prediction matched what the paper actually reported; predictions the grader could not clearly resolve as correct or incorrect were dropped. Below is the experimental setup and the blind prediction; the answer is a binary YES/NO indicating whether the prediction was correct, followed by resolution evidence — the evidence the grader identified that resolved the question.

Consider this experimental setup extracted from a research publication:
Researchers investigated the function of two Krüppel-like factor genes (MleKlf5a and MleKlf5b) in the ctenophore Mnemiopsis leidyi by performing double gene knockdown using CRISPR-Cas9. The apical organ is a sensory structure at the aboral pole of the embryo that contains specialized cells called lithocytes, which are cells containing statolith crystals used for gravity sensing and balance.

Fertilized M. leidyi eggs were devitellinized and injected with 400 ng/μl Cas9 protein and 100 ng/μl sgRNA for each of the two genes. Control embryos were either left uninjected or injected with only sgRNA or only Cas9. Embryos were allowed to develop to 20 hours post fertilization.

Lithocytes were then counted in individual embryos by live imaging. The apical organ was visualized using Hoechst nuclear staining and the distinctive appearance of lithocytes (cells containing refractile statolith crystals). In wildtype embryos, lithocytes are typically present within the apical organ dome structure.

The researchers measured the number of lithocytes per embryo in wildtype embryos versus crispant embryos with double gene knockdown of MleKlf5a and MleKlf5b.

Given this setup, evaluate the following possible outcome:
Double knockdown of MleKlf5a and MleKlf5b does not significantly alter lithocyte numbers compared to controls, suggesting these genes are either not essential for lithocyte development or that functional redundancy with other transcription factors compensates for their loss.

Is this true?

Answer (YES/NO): NO